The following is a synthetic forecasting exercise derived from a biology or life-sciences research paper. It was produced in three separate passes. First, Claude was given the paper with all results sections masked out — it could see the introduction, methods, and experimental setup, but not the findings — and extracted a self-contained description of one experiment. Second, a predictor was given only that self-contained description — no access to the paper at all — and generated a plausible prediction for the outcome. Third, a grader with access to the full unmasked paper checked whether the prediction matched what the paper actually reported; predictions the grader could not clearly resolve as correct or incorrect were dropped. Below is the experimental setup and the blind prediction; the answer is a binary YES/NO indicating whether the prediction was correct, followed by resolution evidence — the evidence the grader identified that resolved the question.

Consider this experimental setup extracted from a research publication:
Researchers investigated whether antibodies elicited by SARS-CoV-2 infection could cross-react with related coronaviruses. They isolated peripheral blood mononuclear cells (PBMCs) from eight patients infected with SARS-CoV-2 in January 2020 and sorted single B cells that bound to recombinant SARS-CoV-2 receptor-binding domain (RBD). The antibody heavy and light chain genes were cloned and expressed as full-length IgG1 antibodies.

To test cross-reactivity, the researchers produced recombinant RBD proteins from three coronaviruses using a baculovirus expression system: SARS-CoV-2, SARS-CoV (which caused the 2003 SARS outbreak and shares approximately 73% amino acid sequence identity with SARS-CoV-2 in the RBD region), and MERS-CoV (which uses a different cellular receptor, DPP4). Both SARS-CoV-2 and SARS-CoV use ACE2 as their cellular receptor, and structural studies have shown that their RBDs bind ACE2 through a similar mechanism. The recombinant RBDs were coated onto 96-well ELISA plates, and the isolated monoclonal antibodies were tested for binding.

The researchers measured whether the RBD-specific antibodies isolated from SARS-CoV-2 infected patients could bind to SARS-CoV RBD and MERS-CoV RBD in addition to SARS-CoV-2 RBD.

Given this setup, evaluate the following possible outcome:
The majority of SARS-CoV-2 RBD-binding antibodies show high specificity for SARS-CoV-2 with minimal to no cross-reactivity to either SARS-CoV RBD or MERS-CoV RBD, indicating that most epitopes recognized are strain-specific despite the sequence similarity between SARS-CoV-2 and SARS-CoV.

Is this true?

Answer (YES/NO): YES